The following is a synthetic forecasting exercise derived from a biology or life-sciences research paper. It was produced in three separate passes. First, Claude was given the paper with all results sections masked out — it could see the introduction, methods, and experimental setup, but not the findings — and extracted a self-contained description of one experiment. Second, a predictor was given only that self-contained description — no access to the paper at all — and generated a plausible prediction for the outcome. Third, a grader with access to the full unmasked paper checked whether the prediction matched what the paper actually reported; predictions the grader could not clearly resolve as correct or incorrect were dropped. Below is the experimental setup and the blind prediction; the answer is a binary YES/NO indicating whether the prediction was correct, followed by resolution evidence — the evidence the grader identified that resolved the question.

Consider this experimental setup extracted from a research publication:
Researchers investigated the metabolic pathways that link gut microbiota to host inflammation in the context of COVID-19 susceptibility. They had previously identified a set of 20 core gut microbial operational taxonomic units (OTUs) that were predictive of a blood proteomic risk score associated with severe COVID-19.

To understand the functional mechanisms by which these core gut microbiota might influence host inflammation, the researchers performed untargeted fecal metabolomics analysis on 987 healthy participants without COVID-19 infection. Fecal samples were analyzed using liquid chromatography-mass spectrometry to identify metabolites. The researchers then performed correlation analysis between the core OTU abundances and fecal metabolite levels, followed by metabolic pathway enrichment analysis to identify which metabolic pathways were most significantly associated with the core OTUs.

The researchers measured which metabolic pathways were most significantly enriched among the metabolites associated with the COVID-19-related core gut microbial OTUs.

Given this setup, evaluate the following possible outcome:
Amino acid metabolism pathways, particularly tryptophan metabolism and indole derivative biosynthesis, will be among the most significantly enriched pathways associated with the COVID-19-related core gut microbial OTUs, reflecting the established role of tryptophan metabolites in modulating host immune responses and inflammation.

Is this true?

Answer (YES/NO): NO